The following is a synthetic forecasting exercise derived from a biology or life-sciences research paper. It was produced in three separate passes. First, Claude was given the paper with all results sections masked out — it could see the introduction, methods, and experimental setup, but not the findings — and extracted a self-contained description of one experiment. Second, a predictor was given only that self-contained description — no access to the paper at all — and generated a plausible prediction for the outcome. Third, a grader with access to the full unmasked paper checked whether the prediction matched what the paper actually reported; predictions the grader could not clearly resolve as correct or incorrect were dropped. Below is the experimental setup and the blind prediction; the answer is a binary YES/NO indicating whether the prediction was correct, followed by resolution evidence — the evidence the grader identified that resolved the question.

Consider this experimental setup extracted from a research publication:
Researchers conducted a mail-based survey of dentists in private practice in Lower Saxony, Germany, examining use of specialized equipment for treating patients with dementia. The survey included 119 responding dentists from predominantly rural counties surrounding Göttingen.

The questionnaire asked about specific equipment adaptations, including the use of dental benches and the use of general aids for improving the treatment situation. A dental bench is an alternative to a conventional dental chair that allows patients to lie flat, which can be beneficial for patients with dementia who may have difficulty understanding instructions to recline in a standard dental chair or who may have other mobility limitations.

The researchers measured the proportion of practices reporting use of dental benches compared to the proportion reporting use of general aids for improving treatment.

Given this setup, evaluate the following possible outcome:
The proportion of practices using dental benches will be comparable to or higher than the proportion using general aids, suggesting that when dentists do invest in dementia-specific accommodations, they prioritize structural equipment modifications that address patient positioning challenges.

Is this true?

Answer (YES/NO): NO